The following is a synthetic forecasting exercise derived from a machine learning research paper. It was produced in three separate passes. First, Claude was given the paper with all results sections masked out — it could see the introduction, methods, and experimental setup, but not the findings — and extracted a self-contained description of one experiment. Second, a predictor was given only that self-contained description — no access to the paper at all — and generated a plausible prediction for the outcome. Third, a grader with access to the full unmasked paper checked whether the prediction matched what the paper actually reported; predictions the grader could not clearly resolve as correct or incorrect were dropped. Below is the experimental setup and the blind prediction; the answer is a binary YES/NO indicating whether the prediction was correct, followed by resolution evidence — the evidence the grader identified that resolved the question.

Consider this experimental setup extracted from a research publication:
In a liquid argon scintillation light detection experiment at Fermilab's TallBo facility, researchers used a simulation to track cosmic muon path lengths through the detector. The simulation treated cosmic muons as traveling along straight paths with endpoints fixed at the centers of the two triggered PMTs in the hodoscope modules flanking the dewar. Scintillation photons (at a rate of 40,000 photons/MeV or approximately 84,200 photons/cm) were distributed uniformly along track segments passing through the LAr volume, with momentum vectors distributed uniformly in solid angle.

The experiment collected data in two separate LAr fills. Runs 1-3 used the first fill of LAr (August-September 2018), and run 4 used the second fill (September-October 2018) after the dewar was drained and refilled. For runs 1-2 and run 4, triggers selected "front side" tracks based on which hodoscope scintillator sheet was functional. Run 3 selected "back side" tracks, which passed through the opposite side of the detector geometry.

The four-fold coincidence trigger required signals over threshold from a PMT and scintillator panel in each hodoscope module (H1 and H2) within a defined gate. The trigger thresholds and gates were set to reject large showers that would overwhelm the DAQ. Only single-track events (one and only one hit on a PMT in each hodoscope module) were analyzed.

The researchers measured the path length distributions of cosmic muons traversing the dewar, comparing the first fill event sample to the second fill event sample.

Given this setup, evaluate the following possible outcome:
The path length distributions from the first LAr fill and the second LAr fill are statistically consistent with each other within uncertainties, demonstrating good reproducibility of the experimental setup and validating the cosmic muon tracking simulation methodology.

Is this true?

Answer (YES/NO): NO